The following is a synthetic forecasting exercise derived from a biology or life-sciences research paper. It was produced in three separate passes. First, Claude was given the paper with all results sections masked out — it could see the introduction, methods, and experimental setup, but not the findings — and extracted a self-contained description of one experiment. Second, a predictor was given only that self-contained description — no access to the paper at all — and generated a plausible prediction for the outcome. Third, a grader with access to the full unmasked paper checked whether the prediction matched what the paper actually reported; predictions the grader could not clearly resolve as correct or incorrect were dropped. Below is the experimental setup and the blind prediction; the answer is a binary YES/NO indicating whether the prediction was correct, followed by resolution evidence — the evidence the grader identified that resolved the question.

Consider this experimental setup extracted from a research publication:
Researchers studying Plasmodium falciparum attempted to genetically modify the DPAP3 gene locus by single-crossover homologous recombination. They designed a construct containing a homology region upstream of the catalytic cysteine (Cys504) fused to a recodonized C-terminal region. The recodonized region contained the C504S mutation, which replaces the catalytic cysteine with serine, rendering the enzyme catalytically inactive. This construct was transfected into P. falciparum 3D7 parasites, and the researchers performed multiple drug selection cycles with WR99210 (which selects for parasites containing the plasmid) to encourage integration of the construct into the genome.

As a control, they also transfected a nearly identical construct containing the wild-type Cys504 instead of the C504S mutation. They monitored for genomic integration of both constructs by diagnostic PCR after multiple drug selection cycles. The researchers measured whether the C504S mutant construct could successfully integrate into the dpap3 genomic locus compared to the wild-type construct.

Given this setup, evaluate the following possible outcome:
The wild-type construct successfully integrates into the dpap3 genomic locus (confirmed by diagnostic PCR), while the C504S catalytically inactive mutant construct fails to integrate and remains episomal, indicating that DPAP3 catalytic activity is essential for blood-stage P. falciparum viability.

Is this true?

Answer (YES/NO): YES